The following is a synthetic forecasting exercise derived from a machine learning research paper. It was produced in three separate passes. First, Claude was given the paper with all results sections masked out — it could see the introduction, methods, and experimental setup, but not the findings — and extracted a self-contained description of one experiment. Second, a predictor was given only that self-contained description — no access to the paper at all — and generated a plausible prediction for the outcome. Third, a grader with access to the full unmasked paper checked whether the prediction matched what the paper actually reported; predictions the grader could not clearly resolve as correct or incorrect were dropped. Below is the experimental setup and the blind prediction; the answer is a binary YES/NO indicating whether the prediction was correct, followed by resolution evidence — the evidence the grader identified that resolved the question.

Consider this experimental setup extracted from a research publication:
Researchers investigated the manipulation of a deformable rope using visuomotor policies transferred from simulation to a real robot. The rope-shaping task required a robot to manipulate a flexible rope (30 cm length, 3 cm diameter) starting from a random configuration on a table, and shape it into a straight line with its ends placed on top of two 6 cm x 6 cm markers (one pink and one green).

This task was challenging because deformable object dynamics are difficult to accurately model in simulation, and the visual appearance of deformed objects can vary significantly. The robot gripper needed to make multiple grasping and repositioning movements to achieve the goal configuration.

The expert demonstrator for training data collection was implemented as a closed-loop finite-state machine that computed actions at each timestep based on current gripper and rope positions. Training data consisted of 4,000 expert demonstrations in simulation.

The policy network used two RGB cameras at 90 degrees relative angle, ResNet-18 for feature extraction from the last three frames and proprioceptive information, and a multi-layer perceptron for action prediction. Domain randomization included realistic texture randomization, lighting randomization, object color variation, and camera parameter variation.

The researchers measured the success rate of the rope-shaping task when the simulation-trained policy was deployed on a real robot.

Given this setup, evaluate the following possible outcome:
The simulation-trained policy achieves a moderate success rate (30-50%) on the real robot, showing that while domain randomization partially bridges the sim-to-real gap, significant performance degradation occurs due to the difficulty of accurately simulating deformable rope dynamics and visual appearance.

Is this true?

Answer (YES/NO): NO